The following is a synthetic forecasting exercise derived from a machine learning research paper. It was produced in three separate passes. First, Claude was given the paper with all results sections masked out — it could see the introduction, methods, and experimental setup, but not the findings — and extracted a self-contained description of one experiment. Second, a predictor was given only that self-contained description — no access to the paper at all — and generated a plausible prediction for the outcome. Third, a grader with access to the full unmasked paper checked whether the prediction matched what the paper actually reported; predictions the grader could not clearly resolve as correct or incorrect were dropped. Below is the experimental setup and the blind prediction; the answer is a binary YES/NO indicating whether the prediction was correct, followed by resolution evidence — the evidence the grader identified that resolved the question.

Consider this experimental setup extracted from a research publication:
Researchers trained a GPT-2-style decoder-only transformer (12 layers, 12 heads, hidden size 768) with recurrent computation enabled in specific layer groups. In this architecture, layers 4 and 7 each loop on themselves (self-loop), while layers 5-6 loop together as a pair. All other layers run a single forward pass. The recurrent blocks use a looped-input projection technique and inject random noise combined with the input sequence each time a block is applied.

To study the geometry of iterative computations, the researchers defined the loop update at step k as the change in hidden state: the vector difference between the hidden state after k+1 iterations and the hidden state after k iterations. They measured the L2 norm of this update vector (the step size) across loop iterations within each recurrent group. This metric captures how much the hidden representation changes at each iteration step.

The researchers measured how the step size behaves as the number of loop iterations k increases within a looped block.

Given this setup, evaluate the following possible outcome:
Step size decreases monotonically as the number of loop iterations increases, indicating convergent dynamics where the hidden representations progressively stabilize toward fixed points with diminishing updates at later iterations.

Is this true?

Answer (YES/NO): NO